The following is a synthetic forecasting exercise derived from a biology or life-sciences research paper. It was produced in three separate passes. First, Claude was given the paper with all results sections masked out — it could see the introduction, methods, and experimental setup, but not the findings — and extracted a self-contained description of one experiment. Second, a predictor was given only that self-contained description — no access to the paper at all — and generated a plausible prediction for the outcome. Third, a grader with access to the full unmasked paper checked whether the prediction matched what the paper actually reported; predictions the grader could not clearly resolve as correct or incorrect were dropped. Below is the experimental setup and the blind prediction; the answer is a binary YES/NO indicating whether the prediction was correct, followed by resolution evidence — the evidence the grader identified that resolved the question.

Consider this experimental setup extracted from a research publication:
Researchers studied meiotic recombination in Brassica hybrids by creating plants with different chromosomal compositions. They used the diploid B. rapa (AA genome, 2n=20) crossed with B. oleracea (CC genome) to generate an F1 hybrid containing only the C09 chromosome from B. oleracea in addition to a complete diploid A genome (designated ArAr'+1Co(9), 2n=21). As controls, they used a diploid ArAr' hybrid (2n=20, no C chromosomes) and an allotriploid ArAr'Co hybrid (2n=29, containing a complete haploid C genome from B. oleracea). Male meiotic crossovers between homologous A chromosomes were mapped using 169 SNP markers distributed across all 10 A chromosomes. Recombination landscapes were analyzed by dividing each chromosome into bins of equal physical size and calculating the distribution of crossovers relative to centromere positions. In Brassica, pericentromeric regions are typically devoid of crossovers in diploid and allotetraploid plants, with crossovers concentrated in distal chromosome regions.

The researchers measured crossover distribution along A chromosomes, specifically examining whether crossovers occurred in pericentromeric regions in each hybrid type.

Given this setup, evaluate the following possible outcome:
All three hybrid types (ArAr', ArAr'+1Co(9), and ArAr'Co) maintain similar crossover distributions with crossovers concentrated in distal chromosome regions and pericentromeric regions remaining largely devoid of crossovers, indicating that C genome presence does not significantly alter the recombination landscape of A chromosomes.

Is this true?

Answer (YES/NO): NO